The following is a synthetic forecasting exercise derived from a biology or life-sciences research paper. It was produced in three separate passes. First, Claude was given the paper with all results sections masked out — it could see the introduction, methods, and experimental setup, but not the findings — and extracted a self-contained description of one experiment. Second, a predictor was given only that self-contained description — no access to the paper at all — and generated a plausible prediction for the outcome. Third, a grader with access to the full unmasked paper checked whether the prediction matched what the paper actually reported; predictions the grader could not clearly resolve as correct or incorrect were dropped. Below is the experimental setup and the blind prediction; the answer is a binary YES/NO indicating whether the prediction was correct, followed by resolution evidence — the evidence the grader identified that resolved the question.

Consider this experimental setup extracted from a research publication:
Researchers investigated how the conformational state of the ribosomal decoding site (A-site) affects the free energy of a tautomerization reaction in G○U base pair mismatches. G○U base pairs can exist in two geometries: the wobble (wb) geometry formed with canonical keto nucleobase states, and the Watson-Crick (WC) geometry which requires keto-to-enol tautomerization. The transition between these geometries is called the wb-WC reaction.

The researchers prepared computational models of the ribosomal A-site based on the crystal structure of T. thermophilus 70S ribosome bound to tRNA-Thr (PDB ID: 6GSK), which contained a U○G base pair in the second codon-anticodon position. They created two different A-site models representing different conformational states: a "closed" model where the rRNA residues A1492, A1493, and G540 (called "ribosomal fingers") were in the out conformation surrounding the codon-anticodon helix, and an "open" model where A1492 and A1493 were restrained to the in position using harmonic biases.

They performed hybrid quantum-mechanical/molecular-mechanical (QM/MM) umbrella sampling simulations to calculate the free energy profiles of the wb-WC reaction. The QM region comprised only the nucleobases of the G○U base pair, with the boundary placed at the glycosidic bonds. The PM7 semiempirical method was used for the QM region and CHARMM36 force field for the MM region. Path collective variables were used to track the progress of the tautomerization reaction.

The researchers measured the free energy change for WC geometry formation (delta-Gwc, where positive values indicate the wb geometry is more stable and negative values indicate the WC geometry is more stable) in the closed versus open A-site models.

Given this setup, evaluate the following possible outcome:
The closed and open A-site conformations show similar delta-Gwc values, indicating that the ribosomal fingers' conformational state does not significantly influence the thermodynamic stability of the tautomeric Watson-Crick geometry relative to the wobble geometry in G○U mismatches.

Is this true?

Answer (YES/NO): NO